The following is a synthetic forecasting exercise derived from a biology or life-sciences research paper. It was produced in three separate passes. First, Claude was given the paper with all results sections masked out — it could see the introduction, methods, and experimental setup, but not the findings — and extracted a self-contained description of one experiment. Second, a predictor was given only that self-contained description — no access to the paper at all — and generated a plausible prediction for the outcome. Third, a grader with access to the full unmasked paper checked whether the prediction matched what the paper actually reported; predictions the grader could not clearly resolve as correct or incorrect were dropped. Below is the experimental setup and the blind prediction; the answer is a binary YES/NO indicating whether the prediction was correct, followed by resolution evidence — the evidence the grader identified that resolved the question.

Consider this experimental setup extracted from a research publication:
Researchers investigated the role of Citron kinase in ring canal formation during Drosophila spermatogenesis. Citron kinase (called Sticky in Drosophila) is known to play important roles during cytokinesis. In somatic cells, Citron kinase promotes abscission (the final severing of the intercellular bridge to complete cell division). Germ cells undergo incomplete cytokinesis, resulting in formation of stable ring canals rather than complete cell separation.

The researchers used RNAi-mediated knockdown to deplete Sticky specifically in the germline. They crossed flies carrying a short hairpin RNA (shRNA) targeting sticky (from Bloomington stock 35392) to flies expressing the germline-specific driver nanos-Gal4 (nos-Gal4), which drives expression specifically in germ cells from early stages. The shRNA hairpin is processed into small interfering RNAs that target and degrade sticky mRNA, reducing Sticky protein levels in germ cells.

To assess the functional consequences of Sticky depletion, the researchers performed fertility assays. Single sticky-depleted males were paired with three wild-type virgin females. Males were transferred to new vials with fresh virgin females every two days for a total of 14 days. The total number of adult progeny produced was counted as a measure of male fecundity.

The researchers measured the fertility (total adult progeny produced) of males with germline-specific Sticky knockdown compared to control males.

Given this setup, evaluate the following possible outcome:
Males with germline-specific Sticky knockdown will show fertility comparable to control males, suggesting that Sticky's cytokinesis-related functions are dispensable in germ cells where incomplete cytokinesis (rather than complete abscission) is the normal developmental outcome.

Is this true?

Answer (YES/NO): NO